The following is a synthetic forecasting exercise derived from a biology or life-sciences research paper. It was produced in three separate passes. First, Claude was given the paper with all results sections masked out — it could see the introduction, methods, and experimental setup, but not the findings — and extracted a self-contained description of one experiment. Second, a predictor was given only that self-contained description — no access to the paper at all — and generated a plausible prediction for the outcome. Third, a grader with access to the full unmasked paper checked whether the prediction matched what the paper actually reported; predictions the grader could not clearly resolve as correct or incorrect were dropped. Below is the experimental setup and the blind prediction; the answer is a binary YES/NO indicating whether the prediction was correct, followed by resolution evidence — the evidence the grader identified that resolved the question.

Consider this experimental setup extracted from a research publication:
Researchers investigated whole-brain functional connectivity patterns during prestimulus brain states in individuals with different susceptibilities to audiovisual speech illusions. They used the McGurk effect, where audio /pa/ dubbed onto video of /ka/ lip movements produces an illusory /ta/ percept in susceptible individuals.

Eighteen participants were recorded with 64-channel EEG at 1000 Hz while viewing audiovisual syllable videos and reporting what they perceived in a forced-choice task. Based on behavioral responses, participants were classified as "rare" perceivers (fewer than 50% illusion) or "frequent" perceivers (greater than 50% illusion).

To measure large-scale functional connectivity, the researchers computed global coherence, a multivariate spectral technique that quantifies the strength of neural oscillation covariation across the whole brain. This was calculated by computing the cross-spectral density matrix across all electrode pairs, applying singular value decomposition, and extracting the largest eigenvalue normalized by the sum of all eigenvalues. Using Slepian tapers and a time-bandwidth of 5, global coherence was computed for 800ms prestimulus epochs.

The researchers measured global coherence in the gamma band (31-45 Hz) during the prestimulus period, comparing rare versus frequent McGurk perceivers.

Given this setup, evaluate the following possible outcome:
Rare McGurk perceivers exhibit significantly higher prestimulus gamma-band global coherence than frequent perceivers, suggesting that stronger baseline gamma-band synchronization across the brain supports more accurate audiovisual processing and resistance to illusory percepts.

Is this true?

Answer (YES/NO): NO